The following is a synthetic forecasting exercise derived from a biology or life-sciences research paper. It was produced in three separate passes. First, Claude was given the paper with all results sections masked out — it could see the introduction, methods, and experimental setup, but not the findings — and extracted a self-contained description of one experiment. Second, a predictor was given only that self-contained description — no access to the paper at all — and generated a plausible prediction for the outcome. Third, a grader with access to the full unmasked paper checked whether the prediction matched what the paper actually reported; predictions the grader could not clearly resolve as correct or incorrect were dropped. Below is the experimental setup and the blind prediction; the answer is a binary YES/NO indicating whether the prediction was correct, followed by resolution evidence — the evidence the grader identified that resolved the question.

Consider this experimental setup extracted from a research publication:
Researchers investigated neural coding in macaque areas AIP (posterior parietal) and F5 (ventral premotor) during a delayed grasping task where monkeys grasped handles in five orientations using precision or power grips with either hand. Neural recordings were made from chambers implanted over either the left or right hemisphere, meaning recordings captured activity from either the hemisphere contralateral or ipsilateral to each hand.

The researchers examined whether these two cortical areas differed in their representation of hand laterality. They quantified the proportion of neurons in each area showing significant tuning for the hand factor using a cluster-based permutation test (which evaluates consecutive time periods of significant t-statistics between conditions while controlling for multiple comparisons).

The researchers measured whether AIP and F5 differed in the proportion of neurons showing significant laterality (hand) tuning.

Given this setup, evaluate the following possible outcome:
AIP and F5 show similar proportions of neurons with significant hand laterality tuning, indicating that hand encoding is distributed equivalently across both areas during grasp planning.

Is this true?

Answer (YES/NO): NO